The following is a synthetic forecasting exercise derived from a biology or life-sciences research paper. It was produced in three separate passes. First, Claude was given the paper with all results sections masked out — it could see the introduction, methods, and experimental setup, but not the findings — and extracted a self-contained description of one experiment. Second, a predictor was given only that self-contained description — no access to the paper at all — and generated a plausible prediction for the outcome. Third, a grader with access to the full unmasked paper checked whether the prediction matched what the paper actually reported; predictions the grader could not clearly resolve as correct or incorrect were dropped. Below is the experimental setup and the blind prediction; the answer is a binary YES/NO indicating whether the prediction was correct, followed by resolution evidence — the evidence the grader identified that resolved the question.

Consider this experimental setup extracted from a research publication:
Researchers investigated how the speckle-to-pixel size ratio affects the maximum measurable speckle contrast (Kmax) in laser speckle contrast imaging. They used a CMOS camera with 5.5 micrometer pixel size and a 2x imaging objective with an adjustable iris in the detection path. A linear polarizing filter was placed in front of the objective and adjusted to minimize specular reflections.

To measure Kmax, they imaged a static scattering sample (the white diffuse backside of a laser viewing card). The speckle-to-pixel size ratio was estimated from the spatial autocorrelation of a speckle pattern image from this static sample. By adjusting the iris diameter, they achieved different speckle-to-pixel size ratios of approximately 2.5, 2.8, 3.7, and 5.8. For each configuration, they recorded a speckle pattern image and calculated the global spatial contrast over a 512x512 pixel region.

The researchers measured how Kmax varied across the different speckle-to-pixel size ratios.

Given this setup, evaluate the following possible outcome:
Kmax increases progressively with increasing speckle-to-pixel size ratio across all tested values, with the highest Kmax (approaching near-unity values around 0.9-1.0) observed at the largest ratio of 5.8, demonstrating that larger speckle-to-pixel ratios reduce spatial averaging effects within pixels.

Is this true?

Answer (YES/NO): NO